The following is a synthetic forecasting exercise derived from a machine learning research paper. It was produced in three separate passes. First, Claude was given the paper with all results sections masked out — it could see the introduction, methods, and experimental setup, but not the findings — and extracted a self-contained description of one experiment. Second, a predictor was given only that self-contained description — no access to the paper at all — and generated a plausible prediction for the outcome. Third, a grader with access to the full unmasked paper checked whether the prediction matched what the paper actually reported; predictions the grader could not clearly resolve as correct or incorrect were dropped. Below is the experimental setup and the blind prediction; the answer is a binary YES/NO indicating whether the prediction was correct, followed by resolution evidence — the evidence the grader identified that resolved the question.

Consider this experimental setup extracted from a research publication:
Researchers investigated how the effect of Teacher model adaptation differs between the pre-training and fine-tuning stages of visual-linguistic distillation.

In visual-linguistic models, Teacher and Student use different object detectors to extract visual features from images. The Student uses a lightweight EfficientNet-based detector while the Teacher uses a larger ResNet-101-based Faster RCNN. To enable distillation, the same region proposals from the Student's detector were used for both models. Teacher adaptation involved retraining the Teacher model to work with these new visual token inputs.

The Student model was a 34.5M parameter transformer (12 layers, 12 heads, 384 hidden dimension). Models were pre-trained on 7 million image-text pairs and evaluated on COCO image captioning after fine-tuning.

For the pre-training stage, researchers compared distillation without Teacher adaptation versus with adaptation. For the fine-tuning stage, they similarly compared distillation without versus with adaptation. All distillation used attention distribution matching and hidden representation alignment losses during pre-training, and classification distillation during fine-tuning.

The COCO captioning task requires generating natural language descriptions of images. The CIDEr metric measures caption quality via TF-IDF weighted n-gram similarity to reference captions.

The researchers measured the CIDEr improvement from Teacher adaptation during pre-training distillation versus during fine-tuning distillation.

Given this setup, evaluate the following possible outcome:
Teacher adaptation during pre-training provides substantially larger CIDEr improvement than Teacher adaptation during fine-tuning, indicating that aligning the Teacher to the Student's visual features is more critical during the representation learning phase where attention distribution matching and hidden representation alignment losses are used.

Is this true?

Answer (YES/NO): YES